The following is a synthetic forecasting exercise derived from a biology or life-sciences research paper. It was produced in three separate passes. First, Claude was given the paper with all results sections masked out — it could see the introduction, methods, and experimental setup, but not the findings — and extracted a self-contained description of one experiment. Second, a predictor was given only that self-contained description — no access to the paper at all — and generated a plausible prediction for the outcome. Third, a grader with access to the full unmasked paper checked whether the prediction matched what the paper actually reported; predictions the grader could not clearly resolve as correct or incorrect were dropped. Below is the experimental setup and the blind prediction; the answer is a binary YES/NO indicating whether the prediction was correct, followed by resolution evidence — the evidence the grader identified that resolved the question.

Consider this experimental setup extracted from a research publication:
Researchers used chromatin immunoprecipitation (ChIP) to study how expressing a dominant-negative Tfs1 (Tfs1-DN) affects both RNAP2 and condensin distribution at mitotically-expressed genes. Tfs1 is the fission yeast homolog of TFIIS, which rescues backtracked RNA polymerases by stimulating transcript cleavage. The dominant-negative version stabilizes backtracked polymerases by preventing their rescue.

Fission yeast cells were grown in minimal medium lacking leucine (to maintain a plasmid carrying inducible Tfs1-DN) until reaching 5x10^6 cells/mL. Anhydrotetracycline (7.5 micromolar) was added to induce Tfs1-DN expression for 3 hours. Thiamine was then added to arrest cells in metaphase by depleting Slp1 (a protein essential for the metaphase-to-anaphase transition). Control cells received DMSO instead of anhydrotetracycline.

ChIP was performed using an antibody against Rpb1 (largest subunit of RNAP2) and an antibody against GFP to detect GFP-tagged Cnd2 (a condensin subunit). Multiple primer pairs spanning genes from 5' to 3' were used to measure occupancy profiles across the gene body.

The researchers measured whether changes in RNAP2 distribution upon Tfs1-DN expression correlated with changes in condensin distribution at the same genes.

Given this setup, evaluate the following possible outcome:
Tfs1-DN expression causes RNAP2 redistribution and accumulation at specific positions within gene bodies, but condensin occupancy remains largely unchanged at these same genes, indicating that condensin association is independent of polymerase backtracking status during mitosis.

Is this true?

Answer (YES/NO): NO